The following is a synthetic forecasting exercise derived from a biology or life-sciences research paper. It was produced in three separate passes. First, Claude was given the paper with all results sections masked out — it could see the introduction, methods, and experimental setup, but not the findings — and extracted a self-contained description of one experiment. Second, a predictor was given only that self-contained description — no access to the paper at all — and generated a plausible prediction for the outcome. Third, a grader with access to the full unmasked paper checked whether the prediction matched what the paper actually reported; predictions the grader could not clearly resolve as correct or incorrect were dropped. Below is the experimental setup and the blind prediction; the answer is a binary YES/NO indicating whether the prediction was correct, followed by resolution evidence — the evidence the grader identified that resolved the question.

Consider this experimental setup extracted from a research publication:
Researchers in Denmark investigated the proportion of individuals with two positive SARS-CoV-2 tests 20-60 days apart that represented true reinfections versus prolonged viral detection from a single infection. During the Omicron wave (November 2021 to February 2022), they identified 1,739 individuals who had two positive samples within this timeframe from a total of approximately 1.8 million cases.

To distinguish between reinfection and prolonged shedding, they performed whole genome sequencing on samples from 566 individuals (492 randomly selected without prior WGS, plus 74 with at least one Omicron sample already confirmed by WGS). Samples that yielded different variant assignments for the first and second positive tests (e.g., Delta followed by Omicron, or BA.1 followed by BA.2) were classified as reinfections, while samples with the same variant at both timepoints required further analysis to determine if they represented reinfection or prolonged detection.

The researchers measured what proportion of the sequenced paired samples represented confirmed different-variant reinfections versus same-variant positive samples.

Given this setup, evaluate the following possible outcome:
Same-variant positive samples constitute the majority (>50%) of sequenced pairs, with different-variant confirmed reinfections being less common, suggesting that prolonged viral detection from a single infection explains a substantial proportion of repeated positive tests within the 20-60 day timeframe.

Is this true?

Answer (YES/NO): NO